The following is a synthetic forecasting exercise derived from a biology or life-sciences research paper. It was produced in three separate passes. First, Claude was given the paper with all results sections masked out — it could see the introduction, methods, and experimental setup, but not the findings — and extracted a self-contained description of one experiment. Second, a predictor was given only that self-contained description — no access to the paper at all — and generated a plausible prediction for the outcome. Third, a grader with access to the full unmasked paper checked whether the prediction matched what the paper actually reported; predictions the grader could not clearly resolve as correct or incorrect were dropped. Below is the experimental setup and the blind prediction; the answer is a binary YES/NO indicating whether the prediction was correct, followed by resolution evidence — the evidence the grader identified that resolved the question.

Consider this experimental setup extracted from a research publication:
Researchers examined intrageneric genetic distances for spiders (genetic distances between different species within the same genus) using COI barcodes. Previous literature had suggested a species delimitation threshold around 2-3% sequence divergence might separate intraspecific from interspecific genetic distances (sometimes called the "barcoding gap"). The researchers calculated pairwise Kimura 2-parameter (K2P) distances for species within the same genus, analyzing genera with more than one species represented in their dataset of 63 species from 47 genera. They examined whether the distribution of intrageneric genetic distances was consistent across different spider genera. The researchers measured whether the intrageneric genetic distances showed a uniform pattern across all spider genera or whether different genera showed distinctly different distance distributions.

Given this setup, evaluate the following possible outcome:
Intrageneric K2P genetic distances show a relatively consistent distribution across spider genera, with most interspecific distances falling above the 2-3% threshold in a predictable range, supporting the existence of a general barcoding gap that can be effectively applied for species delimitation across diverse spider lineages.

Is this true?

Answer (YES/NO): NO